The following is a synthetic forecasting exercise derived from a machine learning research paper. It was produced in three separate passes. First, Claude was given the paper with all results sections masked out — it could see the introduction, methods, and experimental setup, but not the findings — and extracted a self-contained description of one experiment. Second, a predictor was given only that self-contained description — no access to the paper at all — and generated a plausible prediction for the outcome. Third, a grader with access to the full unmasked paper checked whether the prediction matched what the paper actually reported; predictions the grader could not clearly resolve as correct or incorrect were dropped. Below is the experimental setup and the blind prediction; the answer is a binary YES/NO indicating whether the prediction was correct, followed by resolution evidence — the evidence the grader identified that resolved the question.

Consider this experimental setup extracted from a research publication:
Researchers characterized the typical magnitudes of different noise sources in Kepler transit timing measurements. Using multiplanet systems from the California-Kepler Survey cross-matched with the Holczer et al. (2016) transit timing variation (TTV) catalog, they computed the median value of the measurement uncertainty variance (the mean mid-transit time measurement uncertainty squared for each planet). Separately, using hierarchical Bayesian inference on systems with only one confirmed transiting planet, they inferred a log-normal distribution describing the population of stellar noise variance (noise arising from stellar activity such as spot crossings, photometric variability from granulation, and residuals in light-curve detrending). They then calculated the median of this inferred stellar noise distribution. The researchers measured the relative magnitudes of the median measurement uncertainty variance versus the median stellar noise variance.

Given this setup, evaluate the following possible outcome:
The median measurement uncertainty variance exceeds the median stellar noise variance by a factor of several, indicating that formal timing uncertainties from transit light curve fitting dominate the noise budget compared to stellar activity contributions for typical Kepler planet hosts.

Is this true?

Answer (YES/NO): YES